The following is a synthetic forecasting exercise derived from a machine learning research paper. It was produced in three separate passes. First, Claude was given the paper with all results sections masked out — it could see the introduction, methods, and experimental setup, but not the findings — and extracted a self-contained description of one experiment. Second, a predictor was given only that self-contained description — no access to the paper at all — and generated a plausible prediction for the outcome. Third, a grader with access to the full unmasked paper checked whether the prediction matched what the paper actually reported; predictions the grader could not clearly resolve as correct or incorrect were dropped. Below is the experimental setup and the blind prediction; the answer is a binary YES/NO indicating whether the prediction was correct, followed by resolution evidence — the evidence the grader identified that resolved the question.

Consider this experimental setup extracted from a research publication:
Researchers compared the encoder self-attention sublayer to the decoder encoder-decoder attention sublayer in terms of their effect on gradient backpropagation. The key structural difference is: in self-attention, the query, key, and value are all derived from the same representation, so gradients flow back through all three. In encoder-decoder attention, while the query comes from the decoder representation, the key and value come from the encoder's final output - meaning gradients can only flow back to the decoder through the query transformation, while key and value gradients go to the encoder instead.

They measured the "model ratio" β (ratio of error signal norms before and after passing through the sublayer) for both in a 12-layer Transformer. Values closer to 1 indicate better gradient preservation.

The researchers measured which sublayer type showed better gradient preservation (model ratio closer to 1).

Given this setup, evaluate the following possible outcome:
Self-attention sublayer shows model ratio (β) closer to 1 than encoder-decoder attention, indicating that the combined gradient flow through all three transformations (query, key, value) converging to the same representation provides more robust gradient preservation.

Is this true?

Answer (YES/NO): YES